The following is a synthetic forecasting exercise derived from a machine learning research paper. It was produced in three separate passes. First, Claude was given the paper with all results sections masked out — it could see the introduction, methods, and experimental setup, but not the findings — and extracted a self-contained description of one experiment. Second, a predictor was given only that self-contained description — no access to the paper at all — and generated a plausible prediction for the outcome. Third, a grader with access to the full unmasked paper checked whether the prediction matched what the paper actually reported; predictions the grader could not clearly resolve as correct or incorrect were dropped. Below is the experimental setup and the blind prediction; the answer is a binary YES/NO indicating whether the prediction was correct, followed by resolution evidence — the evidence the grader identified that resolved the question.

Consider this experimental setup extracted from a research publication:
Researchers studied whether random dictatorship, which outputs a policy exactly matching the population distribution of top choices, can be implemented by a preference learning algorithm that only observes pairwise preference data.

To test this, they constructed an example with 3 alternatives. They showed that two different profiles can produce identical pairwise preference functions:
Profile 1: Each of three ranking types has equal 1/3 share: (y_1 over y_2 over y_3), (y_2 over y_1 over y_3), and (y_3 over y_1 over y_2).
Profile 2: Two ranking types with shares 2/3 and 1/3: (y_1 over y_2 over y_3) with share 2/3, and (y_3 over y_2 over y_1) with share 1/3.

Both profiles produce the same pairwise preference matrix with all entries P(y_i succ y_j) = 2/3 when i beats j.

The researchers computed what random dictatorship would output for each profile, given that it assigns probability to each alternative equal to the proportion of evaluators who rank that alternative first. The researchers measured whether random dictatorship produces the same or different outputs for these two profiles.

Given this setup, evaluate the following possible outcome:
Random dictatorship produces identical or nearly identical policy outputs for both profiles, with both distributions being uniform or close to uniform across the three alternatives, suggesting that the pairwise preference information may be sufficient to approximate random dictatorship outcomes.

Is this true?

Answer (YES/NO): NO